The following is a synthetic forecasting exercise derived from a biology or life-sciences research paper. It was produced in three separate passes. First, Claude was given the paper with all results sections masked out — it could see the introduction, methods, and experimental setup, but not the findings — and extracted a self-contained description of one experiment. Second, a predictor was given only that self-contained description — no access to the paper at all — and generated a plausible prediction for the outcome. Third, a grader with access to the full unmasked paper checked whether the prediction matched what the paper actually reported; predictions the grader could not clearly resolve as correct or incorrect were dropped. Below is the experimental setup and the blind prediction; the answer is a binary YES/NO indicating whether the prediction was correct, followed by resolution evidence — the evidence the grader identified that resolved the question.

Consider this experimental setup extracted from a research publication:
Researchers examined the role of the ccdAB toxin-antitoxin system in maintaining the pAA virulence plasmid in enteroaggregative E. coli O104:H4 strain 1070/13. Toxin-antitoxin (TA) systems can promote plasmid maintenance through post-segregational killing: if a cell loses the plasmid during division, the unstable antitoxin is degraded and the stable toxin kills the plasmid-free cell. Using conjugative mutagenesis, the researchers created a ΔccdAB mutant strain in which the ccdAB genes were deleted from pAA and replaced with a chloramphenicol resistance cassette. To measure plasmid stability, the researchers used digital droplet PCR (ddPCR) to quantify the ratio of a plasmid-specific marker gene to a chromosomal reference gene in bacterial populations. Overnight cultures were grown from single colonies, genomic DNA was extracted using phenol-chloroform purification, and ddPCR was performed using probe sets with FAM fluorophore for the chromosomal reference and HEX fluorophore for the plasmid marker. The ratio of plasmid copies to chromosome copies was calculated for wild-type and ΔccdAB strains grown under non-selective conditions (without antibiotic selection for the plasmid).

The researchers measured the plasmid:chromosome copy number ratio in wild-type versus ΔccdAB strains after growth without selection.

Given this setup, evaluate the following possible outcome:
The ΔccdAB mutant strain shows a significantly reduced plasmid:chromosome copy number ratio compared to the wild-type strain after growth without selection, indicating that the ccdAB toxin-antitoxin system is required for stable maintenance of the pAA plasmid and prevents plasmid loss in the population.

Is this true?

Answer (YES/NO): NO